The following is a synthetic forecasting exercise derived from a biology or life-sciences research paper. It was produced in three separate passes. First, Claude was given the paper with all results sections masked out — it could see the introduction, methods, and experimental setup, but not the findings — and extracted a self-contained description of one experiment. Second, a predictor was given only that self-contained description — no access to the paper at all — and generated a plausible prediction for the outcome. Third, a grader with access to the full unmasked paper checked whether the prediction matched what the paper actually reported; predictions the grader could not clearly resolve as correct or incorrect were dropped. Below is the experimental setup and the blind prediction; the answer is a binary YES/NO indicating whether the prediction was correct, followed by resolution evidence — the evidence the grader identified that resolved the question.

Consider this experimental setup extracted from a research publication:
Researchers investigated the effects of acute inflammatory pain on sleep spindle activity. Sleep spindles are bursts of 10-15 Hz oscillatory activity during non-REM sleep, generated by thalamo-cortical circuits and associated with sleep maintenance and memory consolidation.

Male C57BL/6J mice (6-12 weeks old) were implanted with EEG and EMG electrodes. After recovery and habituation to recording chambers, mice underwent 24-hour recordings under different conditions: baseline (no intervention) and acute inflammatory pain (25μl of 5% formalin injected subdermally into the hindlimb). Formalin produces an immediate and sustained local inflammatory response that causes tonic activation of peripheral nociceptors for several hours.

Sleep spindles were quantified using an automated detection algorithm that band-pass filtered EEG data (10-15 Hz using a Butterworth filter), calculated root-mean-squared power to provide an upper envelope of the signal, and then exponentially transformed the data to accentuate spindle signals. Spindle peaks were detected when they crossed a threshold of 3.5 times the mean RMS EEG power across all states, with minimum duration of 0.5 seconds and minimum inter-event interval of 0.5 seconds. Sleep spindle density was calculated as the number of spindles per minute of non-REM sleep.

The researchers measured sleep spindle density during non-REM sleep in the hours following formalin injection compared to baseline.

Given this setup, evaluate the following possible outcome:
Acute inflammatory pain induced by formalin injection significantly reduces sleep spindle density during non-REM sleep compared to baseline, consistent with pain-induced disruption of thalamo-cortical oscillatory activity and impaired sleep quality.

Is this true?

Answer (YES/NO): YES